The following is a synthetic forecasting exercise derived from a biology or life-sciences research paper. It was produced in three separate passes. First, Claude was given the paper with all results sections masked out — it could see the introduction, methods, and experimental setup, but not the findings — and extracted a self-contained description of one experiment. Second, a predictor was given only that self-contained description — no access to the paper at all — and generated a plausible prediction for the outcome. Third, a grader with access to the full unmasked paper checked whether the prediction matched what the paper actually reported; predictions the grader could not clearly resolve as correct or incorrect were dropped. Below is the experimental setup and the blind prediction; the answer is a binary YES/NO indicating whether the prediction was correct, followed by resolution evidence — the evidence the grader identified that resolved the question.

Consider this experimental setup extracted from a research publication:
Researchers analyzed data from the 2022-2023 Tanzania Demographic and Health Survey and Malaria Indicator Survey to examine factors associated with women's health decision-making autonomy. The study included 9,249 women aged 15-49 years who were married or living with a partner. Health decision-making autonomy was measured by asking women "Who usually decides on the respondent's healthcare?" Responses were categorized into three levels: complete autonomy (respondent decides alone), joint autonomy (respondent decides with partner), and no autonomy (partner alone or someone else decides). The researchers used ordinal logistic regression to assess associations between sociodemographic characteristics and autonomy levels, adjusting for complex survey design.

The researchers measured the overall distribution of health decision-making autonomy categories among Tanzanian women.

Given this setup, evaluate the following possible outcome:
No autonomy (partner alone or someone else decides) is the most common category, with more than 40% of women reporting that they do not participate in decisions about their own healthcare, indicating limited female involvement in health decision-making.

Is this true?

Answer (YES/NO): NO